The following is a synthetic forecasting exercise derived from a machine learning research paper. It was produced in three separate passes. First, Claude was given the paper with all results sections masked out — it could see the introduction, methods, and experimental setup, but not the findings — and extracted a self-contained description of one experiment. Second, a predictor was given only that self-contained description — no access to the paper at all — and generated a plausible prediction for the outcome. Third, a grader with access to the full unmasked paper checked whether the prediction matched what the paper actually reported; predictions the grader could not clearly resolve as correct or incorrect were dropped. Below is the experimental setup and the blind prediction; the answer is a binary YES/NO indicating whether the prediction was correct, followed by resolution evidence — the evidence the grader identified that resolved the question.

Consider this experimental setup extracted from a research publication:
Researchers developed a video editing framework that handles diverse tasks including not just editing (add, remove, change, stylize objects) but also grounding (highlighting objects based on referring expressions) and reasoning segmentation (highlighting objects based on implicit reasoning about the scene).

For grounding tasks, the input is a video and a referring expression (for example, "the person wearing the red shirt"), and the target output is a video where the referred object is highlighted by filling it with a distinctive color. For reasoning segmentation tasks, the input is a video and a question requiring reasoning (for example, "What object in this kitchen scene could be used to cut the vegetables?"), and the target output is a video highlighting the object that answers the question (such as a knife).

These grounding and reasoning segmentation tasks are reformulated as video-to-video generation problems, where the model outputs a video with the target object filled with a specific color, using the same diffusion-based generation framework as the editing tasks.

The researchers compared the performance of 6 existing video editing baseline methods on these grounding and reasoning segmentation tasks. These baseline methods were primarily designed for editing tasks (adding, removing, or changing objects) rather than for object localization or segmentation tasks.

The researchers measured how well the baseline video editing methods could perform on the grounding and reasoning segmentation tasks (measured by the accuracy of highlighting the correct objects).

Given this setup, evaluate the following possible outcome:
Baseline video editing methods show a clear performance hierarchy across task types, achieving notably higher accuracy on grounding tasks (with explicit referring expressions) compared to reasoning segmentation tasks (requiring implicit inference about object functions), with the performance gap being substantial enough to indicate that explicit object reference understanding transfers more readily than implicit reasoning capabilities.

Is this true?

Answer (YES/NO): NO